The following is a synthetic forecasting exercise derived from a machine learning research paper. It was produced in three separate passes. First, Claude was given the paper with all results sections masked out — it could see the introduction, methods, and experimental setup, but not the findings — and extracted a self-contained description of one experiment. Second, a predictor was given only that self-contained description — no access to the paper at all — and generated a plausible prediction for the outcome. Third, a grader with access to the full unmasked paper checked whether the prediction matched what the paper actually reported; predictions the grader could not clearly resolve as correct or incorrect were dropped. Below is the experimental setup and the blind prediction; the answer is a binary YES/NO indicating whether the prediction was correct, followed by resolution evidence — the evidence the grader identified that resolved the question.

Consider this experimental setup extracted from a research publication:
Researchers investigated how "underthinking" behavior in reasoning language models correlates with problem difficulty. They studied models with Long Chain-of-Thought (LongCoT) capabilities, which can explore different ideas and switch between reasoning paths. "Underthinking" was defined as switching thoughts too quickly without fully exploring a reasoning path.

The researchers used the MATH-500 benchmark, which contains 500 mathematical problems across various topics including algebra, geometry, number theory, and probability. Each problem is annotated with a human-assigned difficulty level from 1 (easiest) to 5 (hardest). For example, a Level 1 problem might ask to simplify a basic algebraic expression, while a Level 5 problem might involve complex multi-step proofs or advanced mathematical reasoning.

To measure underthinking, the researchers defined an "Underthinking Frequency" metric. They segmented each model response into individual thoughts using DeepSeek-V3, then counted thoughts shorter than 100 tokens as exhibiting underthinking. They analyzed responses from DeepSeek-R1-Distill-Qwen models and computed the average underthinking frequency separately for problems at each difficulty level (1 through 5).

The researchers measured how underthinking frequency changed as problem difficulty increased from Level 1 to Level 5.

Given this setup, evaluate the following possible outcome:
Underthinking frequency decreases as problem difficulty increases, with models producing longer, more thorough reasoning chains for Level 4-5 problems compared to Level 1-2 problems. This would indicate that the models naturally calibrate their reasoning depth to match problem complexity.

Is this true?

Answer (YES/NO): NO